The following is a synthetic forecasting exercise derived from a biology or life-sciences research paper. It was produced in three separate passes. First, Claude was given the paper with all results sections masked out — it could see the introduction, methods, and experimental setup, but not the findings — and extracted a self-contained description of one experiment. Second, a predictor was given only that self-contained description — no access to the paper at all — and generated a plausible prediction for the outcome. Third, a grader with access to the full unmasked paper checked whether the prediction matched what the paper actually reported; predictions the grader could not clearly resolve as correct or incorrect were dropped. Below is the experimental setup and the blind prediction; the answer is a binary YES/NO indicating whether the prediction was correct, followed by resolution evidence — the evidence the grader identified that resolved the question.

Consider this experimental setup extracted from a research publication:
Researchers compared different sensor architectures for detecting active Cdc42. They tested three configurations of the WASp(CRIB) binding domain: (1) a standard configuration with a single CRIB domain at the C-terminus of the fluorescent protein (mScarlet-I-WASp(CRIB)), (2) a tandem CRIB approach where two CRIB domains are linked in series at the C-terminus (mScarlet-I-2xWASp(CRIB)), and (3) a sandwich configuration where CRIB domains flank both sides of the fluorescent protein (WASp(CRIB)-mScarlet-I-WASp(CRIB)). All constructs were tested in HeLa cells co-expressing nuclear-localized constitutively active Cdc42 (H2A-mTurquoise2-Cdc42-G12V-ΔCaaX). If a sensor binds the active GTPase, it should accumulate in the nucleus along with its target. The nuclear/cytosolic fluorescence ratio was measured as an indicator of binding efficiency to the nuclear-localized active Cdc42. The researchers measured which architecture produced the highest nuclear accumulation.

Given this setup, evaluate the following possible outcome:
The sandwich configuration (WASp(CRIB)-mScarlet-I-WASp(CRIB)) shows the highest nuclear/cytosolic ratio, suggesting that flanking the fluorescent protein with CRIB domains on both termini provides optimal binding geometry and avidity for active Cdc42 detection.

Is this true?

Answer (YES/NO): NO